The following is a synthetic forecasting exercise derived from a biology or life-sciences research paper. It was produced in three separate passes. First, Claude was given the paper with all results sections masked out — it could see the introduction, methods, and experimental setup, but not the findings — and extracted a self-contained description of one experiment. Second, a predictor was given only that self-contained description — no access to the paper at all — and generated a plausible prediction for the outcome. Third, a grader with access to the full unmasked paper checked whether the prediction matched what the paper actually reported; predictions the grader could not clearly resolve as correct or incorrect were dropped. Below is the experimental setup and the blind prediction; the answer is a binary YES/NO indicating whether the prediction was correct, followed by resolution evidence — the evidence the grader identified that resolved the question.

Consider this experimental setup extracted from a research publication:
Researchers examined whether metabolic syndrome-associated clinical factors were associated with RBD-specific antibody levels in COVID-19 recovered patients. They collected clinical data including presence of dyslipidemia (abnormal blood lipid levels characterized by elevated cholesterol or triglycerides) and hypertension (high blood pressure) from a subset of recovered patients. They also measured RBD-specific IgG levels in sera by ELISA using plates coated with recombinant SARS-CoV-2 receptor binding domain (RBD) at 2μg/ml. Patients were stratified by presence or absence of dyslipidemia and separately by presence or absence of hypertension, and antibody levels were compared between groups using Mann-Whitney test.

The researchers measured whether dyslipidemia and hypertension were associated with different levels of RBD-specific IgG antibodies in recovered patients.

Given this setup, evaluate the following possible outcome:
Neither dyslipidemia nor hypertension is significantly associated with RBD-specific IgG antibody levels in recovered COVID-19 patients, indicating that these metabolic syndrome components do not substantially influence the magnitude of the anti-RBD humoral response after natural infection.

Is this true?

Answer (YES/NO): NO